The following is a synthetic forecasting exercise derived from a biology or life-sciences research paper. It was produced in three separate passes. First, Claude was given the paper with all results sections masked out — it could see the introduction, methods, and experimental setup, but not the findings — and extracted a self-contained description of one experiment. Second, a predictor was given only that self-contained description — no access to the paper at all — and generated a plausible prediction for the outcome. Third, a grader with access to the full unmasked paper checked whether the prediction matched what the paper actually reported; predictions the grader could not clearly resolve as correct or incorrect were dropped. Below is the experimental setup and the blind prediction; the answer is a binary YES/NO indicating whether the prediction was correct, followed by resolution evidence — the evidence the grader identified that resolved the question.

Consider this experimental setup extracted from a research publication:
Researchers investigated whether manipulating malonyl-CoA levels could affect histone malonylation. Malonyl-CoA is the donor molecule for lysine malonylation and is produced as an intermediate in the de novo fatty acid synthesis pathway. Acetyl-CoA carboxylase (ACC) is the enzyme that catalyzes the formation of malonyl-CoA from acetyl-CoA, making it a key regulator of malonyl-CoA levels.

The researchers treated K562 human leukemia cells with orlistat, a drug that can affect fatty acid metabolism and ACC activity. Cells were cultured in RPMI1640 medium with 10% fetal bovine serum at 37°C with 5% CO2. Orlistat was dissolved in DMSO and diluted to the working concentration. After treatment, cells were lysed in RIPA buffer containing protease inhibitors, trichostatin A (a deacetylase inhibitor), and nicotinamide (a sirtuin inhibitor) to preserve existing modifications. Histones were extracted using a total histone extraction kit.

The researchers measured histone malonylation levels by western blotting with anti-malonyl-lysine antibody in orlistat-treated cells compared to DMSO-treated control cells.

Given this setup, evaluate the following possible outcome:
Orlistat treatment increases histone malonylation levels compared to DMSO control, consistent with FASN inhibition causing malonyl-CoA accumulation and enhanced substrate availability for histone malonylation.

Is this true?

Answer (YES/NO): YES